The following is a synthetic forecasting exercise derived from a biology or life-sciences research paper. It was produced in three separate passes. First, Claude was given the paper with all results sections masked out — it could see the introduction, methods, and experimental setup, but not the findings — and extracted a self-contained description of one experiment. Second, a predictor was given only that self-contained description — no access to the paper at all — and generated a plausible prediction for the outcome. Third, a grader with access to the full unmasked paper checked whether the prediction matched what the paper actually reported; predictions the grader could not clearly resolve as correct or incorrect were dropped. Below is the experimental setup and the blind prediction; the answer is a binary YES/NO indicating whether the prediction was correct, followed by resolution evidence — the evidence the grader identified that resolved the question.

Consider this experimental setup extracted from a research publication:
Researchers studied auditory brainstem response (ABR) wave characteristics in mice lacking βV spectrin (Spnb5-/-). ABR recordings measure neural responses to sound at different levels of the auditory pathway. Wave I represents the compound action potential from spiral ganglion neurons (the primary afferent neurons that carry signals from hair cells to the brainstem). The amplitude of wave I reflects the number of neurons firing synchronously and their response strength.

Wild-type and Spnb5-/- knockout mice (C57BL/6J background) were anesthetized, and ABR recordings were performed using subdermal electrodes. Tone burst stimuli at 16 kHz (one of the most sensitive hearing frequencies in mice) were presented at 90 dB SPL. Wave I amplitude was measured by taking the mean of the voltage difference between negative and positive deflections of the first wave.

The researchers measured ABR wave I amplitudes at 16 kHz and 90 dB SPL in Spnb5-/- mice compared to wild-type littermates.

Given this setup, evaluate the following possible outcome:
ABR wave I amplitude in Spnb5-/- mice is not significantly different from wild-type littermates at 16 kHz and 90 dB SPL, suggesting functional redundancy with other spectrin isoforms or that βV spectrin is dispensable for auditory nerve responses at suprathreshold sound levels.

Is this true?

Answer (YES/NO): NO